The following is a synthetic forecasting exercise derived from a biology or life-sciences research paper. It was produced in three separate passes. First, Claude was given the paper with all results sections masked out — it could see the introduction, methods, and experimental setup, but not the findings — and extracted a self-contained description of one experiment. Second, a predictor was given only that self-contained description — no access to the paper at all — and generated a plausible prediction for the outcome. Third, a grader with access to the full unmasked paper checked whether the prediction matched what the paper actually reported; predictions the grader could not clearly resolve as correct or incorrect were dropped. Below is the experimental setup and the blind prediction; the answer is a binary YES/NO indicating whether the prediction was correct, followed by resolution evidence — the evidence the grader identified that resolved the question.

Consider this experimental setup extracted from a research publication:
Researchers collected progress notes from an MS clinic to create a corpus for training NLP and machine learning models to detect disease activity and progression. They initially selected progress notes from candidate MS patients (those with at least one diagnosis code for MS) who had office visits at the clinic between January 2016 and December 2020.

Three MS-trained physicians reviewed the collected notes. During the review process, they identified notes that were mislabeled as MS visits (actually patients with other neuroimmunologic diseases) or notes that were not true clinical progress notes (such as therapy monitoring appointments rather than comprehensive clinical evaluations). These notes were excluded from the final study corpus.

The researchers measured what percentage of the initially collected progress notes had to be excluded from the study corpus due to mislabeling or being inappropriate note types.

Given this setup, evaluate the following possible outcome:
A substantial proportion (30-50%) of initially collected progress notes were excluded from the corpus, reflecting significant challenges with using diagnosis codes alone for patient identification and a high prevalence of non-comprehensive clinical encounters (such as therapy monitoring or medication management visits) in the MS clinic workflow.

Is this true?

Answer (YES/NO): NO